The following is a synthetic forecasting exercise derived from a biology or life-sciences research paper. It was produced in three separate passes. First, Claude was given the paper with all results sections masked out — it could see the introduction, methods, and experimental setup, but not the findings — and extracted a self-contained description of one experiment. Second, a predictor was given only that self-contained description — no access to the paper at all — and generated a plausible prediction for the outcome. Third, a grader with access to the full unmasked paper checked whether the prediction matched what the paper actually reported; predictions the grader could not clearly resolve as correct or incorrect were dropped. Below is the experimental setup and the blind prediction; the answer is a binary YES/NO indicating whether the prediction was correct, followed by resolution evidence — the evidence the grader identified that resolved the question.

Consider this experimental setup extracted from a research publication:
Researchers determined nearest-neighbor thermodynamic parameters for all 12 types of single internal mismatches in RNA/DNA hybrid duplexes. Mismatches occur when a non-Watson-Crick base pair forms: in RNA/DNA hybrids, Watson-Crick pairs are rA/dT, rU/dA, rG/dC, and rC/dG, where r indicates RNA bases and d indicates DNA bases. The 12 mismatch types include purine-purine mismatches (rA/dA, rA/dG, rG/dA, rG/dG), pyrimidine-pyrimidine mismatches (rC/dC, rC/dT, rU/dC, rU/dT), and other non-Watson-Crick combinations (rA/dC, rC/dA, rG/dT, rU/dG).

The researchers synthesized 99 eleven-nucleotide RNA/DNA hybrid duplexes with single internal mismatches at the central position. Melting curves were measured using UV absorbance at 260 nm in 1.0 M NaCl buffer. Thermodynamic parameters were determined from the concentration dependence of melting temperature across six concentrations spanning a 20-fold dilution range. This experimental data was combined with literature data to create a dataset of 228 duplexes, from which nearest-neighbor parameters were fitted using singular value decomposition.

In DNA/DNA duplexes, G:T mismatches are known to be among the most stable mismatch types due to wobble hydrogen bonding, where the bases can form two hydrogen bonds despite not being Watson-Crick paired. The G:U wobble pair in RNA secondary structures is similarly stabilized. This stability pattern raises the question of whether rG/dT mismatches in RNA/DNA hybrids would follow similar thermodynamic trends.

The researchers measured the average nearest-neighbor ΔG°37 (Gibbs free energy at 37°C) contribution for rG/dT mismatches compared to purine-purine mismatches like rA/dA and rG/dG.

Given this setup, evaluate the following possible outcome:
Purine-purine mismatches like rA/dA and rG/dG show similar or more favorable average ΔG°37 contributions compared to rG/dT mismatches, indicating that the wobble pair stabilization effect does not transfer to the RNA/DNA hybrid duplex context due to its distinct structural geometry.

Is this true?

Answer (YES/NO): NO